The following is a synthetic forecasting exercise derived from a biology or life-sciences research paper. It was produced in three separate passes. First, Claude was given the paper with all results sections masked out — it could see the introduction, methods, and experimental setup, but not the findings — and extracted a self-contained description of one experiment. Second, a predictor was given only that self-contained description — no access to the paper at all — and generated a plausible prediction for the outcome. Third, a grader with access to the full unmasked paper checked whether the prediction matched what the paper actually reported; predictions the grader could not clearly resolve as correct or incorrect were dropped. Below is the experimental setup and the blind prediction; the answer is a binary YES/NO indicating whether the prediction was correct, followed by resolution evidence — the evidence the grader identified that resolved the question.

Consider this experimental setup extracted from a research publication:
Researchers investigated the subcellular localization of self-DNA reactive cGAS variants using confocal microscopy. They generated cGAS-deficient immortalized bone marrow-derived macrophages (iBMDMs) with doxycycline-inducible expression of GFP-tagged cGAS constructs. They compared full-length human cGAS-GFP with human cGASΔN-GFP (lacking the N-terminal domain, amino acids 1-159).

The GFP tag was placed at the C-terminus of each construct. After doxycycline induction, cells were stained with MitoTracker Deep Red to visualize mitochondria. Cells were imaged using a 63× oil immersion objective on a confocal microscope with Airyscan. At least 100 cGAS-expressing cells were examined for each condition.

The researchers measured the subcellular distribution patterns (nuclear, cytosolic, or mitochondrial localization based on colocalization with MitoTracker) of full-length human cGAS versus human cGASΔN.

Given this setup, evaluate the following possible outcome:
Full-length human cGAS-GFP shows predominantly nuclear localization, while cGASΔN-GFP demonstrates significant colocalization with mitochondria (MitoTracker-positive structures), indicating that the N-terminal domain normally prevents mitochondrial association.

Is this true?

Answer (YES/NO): NO